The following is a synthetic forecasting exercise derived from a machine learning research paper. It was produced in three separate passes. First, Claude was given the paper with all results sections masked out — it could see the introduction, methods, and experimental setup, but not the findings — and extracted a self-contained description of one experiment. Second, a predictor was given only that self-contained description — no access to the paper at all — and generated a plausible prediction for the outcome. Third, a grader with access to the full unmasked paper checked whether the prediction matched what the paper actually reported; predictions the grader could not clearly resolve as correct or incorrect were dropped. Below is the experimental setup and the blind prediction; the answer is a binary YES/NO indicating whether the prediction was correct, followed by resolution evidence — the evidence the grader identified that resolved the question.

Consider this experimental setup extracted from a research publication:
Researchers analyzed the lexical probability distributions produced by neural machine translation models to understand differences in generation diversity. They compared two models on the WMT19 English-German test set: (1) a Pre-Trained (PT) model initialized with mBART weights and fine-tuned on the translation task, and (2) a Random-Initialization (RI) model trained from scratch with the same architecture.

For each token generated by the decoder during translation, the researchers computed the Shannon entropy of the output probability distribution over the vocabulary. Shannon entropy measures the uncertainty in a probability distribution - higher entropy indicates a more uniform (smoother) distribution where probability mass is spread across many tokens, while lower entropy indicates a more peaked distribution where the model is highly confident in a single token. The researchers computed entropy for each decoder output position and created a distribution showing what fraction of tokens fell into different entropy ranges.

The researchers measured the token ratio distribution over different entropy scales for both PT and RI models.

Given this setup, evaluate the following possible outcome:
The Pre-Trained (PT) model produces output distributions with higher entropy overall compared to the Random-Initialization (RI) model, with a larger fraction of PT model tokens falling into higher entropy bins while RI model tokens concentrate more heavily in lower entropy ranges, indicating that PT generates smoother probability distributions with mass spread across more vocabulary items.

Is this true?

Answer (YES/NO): YES